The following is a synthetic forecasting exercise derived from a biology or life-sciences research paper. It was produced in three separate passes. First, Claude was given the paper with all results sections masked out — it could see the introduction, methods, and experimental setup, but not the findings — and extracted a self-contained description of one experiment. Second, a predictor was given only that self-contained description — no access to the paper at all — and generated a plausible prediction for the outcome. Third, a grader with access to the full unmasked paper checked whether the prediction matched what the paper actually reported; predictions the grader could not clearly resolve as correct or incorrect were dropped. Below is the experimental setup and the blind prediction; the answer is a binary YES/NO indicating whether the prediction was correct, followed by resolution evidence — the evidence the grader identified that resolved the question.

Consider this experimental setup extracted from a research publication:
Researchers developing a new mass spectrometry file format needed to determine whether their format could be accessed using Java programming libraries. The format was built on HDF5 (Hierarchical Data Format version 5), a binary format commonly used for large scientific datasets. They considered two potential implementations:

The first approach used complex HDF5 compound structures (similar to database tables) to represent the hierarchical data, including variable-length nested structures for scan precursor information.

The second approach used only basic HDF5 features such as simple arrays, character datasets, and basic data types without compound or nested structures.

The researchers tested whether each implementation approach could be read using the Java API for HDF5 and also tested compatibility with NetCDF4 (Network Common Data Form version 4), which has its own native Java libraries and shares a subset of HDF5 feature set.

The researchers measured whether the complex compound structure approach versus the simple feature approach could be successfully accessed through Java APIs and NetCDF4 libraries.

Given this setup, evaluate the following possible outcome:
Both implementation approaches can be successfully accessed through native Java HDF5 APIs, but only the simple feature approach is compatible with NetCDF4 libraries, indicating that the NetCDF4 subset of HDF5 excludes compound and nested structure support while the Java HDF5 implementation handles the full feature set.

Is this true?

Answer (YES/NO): NO